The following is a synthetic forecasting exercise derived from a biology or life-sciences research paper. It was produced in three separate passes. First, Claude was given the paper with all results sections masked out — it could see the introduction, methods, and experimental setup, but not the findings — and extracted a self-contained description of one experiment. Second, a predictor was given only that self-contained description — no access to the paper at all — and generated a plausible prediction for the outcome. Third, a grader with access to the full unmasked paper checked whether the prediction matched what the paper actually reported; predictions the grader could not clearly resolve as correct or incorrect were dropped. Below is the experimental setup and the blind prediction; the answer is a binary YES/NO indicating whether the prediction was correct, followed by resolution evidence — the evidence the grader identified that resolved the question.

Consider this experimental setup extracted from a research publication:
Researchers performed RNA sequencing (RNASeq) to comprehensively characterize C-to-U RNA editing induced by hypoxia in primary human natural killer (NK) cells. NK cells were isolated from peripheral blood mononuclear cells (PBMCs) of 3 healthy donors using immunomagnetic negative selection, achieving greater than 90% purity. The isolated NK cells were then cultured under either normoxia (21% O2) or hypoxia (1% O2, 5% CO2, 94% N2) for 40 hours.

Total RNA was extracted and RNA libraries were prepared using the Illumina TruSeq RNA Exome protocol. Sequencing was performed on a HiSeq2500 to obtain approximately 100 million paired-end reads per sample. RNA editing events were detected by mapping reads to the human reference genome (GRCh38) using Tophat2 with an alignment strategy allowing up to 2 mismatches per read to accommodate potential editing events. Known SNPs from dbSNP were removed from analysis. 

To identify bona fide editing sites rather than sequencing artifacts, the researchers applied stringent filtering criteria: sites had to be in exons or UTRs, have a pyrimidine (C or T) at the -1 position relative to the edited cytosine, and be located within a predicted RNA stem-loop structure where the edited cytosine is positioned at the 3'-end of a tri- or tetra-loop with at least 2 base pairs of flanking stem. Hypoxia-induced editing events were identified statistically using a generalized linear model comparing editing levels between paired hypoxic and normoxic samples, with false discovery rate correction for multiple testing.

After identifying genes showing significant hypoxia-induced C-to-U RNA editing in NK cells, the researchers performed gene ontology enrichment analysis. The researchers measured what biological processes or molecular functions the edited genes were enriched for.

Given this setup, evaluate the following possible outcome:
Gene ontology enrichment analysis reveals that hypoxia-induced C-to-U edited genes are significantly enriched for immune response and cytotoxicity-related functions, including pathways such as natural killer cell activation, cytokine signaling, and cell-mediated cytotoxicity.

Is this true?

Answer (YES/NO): NO